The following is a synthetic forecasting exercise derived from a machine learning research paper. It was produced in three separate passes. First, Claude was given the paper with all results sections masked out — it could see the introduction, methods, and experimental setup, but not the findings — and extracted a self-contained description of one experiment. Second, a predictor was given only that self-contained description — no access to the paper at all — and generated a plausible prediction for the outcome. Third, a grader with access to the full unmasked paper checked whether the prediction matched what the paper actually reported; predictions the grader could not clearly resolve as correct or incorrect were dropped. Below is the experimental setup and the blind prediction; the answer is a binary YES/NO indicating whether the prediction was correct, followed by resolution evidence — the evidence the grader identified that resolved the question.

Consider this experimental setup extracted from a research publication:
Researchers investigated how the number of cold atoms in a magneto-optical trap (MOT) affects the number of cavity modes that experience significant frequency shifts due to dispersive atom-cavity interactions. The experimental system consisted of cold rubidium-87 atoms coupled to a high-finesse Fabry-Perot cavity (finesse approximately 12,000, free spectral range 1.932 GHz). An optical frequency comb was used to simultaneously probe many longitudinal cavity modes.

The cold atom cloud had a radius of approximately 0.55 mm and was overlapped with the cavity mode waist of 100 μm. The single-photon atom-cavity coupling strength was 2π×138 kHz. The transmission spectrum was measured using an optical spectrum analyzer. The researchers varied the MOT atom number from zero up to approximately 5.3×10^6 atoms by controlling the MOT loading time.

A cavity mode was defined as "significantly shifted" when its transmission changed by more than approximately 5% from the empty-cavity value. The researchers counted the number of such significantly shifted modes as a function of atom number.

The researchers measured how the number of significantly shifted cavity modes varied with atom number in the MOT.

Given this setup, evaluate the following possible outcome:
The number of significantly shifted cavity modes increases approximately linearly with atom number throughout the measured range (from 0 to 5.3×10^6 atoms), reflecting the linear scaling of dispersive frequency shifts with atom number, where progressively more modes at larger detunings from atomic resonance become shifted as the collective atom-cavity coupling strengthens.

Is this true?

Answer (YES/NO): YES